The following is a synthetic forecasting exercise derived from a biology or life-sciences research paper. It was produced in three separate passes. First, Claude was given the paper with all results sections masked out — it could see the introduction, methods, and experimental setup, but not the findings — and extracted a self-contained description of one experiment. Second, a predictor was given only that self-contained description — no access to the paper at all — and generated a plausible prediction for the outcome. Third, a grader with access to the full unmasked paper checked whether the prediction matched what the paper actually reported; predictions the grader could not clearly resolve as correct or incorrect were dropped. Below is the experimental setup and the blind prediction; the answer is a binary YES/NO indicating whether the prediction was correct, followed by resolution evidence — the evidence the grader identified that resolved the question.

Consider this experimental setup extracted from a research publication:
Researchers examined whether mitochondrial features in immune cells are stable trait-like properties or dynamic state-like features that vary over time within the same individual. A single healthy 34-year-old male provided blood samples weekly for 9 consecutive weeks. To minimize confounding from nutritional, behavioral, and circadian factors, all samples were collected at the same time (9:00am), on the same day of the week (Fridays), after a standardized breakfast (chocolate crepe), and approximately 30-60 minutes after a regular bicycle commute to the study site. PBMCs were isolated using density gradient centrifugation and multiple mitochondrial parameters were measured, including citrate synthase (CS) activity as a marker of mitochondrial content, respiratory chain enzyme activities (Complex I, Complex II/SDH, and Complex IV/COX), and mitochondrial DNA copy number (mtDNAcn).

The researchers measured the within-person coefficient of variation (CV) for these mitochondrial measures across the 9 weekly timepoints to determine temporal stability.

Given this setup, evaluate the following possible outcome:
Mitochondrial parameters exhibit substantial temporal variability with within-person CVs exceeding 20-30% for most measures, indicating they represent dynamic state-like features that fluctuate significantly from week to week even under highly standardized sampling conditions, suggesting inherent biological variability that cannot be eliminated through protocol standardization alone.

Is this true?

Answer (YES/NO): NO